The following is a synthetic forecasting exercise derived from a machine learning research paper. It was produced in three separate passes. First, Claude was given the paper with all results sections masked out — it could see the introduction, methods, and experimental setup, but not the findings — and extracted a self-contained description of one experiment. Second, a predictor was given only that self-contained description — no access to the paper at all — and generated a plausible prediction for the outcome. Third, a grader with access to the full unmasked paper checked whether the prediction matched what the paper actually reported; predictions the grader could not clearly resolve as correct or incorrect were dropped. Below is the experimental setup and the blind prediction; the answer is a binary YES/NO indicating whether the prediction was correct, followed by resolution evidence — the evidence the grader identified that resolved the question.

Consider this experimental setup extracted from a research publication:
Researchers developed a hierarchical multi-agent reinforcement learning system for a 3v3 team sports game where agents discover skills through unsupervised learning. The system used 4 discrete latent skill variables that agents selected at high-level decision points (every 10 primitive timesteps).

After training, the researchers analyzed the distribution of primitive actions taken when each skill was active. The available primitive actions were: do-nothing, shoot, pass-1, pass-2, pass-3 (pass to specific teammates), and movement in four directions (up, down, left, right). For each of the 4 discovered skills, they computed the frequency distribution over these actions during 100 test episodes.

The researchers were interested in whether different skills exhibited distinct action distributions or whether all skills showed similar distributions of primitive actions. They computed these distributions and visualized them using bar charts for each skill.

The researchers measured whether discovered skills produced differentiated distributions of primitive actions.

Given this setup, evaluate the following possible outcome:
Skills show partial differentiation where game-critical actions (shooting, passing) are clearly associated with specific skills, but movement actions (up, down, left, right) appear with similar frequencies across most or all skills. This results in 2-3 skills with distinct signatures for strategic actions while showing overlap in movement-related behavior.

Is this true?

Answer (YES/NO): NO